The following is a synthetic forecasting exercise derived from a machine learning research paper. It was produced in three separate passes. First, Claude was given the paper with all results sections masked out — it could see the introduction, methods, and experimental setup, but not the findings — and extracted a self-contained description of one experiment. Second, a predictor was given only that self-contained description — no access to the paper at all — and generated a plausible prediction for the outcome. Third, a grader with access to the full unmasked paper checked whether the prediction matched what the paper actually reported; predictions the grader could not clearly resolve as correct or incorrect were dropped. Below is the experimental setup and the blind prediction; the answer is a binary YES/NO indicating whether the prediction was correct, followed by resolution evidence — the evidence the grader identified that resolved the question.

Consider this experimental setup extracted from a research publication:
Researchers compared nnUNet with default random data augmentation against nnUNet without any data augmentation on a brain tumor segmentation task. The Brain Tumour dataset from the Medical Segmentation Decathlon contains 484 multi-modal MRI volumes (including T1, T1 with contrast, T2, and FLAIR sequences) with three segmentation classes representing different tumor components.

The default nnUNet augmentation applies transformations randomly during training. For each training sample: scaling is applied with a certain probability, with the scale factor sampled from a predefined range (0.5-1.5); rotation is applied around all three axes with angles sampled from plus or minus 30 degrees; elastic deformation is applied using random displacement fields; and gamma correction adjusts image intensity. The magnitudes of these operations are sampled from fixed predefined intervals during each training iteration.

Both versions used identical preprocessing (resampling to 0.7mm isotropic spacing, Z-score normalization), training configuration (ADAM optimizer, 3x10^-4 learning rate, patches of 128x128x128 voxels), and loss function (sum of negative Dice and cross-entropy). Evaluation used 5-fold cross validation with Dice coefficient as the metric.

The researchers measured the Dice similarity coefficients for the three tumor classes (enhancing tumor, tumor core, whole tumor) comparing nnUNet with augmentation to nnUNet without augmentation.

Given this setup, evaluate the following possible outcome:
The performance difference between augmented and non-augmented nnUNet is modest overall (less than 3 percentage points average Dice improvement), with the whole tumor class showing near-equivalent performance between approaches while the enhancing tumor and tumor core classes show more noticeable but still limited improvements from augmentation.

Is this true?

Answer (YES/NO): NO